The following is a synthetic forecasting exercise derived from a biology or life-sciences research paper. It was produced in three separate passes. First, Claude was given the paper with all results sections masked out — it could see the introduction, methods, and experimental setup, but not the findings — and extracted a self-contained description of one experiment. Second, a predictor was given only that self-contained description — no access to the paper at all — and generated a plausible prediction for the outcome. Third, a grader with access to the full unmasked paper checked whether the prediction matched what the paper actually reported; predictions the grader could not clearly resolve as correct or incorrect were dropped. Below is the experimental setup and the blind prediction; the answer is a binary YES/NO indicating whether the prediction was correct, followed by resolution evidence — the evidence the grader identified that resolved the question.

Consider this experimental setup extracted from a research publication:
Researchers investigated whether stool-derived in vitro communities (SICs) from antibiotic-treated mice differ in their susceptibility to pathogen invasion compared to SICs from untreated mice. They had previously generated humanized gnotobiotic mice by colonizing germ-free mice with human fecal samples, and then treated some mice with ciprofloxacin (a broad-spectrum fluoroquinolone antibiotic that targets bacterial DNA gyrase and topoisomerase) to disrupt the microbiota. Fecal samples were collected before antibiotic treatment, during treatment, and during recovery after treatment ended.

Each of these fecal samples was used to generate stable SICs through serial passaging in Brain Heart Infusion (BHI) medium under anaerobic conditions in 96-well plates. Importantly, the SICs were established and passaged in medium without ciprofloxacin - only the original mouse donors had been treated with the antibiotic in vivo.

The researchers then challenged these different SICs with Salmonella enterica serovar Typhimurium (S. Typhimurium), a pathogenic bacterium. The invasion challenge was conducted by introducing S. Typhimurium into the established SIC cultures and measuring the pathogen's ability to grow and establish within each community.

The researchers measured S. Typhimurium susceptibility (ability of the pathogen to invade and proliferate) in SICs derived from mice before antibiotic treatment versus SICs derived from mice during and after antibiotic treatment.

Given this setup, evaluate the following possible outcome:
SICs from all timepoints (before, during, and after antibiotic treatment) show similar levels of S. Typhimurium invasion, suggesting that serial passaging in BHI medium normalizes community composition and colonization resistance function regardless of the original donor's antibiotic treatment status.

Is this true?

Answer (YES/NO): NO